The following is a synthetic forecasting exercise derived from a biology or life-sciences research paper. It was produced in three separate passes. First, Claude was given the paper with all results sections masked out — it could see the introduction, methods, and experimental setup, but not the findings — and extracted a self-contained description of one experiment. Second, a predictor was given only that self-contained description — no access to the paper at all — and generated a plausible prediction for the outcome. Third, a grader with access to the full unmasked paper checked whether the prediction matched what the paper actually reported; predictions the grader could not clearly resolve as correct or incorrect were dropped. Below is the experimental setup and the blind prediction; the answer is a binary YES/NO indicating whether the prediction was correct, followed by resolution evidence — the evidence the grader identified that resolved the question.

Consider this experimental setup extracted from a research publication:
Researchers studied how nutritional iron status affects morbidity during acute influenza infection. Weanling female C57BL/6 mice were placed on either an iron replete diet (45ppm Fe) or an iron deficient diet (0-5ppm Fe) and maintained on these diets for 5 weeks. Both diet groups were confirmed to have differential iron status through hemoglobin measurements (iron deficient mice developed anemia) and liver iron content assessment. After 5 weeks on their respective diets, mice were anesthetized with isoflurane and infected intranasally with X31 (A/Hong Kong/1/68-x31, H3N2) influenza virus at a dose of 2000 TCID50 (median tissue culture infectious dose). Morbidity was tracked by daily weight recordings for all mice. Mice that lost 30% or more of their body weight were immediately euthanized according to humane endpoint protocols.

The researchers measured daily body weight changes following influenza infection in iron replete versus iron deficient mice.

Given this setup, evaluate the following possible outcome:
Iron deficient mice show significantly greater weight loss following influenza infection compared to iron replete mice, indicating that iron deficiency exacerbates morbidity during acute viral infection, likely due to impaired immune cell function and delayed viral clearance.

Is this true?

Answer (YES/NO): YES